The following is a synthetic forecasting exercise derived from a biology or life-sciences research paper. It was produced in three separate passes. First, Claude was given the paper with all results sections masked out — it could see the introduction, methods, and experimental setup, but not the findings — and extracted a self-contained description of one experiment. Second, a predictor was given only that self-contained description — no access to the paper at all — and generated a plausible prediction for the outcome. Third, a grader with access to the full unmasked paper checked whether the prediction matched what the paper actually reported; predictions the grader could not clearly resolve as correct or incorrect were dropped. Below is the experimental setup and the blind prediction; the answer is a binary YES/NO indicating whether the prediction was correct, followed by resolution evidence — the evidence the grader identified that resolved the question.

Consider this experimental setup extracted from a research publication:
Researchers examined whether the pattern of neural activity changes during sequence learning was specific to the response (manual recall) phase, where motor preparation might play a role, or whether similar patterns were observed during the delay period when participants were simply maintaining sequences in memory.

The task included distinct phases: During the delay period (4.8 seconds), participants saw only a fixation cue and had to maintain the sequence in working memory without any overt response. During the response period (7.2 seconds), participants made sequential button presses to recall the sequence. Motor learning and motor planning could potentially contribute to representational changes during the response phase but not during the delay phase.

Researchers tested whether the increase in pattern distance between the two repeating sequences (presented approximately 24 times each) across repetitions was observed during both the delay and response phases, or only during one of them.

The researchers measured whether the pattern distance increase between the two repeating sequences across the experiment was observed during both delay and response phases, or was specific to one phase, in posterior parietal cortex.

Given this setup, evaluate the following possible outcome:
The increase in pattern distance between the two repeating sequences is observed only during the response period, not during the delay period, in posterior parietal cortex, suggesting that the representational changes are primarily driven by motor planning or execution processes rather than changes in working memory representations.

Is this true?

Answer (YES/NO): NO